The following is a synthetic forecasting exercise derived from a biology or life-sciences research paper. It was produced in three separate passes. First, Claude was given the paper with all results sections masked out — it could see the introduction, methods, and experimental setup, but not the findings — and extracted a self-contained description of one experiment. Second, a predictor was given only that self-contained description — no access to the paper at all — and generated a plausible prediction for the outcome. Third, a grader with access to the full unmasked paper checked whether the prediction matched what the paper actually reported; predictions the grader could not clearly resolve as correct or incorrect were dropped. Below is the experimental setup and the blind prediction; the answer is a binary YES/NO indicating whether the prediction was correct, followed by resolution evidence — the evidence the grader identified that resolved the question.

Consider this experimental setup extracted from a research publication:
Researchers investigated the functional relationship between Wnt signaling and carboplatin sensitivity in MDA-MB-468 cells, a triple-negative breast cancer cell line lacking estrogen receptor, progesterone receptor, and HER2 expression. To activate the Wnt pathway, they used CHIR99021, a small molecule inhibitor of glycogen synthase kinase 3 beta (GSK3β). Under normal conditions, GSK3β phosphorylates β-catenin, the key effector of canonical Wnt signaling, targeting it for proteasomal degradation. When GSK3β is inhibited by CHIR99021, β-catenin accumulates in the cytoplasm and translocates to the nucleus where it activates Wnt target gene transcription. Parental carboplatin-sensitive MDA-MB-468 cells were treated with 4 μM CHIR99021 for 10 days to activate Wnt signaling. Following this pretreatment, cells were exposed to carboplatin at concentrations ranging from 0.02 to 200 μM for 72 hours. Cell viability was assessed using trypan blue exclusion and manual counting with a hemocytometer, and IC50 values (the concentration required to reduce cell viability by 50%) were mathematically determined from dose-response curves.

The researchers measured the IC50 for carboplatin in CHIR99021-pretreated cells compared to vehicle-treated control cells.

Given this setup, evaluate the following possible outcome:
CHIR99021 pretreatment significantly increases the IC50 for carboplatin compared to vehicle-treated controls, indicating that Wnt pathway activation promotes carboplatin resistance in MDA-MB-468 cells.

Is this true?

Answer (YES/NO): YES